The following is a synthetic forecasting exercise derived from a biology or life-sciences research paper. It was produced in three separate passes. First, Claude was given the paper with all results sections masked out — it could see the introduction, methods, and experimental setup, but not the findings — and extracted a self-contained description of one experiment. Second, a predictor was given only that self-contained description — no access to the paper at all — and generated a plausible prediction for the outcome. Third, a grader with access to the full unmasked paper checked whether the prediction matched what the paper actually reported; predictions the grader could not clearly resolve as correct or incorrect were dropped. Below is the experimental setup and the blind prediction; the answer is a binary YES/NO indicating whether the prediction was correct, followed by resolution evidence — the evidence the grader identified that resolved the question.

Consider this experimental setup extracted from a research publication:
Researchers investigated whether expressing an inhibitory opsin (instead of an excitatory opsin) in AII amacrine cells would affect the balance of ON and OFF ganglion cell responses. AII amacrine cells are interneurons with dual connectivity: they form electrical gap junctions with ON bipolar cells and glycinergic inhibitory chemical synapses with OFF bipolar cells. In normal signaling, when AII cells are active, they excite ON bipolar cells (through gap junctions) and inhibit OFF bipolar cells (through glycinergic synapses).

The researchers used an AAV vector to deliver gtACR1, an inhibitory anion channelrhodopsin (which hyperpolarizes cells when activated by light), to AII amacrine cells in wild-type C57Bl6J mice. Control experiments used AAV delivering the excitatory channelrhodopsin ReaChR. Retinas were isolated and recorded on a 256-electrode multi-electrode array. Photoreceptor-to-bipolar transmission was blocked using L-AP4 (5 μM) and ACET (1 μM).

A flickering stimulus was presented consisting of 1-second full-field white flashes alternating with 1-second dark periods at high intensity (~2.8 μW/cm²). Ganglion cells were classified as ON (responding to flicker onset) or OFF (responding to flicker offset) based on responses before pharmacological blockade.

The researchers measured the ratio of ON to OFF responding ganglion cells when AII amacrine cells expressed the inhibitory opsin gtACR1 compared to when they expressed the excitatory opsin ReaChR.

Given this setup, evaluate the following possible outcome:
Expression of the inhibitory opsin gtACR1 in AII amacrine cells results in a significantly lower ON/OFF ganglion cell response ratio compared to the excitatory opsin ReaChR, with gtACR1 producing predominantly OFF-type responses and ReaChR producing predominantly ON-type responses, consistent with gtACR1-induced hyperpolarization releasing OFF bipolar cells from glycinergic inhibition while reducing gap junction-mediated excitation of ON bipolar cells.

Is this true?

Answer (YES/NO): NO